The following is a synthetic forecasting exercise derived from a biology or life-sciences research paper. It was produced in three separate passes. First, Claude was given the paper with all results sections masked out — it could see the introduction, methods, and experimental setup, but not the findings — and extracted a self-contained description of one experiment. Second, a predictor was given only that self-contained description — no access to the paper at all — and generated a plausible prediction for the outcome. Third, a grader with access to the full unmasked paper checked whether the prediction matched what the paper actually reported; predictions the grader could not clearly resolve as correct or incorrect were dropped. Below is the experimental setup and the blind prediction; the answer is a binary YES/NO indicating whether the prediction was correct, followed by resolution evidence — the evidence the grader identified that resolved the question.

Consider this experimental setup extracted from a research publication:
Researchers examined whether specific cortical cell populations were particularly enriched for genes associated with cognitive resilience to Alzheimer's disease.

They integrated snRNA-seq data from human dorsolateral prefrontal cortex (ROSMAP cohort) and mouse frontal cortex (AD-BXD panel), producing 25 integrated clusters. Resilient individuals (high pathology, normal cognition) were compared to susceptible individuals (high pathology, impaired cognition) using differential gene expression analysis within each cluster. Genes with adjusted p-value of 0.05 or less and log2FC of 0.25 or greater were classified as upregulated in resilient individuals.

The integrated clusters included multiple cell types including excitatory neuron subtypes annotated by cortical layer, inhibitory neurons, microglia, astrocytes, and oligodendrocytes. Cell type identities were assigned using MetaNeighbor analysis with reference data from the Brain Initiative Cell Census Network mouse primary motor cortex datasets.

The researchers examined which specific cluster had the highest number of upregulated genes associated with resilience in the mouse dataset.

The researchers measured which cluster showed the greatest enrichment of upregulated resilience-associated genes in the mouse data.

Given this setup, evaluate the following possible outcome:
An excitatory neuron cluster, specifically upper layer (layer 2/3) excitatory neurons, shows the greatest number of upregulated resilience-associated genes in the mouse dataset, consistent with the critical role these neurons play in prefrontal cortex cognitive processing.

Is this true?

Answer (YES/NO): NO